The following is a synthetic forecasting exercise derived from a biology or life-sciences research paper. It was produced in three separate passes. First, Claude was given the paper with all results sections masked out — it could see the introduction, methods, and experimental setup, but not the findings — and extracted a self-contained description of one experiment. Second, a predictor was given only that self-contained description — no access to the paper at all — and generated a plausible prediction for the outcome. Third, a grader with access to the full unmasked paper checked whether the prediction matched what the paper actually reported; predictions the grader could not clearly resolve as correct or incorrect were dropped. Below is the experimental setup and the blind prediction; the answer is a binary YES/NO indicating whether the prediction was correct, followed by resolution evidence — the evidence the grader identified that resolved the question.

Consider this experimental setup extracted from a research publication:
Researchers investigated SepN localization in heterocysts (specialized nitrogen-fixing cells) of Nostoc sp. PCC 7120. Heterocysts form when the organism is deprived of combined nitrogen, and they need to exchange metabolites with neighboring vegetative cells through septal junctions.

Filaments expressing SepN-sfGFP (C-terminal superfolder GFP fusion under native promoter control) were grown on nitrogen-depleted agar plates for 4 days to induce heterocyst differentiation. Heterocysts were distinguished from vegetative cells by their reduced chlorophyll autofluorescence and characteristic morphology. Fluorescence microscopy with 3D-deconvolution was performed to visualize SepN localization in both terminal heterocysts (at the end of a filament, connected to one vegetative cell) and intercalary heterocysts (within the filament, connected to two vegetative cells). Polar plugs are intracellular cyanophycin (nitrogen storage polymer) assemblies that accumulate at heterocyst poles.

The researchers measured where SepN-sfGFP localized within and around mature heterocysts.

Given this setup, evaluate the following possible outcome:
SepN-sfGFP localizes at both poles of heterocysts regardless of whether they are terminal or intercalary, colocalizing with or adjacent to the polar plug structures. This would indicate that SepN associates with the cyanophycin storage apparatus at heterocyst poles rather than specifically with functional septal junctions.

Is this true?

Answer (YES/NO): NO